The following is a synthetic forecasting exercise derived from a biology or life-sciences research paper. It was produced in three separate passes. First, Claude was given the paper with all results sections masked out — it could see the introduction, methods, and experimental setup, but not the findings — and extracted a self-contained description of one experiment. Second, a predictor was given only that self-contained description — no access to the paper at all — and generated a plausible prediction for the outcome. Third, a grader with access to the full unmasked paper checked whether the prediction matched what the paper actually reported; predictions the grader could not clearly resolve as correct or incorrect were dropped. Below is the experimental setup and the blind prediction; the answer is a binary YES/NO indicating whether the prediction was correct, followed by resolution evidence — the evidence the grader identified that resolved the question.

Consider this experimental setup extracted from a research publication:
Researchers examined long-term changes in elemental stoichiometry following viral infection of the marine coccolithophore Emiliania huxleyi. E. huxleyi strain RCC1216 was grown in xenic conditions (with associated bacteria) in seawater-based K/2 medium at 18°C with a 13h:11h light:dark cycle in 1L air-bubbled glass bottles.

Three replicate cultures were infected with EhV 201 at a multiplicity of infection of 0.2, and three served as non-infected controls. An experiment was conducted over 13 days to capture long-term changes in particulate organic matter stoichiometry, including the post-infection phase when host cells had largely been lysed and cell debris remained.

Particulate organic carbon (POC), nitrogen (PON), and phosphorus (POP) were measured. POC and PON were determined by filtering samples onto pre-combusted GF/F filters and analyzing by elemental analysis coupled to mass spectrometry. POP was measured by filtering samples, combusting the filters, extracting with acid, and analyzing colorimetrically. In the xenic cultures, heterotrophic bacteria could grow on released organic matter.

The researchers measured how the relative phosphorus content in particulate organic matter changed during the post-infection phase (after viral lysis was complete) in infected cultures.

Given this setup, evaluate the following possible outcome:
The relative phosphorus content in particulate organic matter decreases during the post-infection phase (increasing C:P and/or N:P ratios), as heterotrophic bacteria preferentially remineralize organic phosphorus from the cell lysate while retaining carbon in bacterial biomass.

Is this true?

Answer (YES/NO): NO